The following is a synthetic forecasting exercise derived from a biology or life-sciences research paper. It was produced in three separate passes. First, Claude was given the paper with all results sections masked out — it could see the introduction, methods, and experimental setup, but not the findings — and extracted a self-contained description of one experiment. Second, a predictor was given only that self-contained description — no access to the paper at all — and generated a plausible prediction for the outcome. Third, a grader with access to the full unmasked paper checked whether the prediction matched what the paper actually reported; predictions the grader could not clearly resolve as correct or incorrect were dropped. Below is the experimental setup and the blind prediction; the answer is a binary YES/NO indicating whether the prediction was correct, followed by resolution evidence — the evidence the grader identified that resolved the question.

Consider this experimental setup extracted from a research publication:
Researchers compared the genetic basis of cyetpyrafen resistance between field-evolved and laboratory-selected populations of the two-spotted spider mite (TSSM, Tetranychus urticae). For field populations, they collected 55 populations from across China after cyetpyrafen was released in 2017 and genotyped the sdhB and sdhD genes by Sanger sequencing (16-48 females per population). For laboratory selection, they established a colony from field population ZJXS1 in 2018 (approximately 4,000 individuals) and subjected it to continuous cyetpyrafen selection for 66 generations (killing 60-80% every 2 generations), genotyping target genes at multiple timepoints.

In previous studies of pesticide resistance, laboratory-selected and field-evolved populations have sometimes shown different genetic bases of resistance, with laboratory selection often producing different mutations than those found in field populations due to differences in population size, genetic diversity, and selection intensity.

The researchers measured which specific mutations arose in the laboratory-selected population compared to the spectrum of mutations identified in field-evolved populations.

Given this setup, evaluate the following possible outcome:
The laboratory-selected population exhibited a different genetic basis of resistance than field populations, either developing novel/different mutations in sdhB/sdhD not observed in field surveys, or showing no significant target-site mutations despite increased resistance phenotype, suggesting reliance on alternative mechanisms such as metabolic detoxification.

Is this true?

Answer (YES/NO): NO